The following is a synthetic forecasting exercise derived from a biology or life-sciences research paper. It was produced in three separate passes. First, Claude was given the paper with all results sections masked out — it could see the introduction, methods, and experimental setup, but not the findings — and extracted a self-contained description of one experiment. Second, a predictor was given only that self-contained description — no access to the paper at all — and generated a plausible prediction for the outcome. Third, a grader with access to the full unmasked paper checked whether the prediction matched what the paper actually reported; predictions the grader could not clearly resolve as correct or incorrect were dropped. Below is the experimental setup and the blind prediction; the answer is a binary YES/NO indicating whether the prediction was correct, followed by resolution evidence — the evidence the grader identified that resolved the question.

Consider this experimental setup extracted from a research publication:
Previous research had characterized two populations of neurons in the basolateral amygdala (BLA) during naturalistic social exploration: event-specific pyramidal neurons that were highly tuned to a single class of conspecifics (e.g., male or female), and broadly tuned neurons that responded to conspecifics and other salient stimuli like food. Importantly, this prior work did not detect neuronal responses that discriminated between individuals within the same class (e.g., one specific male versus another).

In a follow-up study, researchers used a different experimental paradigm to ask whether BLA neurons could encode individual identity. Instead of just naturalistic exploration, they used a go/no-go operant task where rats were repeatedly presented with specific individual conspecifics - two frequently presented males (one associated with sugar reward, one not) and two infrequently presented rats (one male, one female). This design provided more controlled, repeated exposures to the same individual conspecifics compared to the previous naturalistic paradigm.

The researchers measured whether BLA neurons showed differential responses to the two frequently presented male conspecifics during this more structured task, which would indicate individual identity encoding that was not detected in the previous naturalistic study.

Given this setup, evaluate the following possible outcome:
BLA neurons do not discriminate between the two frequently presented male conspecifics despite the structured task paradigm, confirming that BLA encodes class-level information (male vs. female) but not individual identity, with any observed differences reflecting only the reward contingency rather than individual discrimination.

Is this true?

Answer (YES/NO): NO